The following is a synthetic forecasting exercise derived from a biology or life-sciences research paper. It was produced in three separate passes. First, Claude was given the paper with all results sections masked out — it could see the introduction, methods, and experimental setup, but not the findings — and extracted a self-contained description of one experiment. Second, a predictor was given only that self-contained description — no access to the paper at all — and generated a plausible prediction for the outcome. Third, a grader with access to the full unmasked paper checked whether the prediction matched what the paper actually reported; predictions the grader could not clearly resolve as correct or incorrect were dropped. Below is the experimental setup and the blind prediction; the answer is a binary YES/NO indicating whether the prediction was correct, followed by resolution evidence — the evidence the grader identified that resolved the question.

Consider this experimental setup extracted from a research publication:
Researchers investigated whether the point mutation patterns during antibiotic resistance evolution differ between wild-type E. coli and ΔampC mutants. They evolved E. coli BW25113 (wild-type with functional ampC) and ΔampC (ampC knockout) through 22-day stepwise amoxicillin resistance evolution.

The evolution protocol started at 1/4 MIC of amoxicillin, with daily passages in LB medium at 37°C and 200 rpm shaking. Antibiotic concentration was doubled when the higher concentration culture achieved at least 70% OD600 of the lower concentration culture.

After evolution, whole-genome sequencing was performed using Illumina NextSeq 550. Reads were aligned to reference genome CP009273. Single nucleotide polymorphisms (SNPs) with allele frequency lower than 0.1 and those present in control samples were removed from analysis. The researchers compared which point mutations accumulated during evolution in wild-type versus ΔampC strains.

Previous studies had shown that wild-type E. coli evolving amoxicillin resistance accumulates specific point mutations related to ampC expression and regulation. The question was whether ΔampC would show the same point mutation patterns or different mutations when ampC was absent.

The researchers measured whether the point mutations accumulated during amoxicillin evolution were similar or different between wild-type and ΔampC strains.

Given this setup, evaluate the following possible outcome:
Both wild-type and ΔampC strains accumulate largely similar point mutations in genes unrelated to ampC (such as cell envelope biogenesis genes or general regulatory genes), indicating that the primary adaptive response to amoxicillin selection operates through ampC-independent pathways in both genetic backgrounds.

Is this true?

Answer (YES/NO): NO